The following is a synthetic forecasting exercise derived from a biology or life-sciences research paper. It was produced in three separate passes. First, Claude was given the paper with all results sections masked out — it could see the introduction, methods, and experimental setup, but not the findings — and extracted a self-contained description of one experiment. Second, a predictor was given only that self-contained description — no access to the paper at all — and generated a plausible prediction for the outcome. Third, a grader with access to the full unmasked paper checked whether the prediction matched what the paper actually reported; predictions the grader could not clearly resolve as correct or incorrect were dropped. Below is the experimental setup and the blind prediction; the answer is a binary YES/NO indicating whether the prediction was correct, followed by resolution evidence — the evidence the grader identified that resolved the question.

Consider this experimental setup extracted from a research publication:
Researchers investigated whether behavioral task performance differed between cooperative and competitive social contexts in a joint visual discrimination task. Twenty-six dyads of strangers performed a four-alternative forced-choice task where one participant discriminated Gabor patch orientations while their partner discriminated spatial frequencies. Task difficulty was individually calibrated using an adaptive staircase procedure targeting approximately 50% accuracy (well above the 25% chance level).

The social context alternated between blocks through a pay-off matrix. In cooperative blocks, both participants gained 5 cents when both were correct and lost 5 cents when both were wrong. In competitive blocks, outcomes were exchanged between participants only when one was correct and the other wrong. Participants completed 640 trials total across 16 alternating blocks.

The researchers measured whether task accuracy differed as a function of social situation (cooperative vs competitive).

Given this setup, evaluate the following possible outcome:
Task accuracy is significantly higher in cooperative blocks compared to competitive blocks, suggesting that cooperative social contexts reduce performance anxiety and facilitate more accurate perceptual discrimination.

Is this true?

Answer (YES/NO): NO